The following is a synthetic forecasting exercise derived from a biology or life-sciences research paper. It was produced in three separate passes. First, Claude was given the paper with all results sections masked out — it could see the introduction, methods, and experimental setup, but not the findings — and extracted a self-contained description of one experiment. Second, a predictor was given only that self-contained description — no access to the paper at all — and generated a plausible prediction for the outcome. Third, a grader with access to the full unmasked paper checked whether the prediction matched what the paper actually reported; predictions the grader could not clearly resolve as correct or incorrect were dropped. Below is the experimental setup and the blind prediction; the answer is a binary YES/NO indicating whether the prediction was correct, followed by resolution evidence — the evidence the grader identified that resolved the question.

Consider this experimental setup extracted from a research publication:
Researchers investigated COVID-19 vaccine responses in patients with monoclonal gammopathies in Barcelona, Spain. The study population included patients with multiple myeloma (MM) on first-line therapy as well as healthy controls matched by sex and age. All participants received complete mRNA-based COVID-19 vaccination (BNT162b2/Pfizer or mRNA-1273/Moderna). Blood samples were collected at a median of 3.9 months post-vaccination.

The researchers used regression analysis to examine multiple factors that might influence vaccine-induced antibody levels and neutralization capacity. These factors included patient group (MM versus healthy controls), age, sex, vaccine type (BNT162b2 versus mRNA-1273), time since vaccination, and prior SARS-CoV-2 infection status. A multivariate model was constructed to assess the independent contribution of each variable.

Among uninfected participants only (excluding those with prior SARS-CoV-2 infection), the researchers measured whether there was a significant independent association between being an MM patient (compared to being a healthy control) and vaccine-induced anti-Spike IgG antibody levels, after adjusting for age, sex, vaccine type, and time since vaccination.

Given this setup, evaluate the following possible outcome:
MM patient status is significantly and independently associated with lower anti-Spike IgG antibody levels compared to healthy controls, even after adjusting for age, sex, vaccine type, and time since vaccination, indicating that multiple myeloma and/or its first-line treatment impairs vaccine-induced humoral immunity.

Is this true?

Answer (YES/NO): YES